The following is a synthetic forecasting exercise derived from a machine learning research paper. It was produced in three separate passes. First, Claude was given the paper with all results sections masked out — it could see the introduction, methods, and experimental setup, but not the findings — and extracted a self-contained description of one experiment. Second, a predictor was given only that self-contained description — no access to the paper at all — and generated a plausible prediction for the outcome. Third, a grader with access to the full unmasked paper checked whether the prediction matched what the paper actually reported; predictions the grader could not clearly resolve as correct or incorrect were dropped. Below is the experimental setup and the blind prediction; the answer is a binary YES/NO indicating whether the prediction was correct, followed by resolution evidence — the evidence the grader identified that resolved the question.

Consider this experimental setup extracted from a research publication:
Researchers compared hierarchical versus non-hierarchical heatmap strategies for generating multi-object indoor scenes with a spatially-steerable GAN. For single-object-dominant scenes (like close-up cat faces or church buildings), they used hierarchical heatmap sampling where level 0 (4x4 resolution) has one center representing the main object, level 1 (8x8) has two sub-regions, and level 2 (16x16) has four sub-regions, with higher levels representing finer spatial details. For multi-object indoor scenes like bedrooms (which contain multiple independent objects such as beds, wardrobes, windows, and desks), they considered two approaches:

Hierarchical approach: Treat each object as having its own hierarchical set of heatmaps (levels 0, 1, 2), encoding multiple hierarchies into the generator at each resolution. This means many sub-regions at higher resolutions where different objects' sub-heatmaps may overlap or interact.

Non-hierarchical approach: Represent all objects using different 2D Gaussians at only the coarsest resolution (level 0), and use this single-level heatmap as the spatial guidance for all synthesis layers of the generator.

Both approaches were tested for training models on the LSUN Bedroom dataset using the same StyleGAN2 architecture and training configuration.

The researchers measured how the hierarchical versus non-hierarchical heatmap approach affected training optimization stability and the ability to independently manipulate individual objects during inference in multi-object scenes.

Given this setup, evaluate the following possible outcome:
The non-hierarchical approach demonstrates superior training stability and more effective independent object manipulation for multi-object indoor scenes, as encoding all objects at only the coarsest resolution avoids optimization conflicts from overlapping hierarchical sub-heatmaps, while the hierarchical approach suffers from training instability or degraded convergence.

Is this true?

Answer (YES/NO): YES